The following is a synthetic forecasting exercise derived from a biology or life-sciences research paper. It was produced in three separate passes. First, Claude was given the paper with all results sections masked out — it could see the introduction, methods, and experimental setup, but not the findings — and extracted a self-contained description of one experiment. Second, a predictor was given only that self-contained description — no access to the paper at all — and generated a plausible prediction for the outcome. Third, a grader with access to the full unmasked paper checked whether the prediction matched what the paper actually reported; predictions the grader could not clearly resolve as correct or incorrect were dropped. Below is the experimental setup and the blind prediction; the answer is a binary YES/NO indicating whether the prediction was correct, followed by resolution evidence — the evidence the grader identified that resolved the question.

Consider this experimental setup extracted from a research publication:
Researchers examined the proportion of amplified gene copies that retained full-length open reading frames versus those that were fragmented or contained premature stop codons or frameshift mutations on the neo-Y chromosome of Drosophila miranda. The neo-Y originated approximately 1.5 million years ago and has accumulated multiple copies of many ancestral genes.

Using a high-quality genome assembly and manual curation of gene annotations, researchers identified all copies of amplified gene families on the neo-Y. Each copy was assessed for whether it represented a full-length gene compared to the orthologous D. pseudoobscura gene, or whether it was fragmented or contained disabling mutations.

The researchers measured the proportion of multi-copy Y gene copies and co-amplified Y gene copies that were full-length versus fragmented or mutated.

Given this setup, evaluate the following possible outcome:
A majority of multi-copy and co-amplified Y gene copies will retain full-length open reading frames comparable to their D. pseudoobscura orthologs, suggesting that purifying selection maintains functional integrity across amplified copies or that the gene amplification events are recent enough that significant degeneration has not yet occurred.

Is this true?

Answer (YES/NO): NO